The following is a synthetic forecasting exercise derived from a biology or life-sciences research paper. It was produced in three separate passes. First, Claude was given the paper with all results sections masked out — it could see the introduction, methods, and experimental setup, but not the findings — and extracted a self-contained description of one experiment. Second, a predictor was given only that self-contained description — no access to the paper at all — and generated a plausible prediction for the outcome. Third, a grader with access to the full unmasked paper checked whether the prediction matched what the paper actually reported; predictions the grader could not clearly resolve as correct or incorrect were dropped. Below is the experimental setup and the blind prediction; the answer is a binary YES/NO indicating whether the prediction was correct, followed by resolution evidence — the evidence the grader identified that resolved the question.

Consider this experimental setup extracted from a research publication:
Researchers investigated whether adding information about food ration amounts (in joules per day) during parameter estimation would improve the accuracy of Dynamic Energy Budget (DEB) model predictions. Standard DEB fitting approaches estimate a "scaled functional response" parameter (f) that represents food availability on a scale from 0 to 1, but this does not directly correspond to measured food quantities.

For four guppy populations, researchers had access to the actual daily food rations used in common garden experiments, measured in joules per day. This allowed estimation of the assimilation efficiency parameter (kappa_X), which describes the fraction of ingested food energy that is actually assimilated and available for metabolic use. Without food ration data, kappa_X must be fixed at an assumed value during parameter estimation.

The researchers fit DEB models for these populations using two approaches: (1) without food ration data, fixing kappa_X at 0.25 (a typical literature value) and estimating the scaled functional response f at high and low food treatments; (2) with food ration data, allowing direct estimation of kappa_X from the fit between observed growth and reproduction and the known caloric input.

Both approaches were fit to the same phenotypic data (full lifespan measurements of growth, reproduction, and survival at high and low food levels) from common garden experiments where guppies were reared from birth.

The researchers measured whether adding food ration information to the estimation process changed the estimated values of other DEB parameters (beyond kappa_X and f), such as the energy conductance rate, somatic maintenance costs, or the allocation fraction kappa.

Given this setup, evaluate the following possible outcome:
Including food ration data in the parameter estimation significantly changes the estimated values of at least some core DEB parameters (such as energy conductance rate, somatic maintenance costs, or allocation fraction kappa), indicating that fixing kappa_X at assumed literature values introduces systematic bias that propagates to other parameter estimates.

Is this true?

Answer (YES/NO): YES